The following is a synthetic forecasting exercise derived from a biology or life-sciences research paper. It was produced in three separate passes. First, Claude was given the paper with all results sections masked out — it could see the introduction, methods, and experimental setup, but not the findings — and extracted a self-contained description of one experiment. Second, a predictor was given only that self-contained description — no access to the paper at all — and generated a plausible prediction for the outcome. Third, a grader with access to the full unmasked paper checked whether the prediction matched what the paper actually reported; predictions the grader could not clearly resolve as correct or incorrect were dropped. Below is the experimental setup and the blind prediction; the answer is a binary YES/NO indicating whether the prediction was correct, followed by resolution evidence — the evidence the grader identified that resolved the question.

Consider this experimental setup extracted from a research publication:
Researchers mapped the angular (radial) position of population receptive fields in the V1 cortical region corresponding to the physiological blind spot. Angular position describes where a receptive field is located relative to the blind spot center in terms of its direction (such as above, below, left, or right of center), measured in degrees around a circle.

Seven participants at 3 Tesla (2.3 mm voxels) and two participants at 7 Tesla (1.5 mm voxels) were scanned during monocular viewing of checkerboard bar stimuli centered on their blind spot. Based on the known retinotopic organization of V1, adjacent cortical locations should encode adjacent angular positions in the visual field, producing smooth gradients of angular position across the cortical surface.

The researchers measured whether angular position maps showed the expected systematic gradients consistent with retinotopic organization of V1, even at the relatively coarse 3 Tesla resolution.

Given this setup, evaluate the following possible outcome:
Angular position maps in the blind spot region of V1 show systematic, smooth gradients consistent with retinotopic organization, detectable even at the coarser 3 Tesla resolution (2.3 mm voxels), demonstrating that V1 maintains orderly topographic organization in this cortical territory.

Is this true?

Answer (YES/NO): YES